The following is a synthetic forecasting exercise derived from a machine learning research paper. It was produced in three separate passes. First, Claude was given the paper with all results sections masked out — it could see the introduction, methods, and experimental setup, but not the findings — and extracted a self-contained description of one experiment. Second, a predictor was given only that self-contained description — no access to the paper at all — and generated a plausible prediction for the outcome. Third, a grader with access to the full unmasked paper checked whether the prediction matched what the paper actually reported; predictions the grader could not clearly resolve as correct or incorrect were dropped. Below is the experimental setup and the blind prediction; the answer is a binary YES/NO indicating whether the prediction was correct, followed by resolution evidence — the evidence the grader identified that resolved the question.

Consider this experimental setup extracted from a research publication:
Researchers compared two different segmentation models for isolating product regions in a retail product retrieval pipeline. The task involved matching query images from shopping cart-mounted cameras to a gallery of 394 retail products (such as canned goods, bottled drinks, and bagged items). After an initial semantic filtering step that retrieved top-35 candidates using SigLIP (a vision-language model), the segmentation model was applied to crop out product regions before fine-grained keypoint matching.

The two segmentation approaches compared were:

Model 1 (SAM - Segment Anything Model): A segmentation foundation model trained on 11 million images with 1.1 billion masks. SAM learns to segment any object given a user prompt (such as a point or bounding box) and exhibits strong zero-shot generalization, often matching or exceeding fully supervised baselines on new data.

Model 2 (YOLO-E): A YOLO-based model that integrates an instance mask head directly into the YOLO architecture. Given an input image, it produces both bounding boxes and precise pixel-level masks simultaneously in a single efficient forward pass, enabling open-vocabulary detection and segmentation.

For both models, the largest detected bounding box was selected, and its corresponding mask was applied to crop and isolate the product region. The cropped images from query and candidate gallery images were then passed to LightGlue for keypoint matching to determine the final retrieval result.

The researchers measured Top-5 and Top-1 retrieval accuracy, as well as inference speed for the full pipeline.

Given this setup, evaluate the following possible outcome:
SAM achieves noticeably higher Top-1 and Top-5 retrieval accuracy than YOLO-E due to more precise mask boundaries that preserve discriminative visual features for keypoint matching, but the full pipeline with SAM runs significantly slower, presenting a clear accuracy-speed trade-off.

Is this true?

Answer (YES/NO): NO